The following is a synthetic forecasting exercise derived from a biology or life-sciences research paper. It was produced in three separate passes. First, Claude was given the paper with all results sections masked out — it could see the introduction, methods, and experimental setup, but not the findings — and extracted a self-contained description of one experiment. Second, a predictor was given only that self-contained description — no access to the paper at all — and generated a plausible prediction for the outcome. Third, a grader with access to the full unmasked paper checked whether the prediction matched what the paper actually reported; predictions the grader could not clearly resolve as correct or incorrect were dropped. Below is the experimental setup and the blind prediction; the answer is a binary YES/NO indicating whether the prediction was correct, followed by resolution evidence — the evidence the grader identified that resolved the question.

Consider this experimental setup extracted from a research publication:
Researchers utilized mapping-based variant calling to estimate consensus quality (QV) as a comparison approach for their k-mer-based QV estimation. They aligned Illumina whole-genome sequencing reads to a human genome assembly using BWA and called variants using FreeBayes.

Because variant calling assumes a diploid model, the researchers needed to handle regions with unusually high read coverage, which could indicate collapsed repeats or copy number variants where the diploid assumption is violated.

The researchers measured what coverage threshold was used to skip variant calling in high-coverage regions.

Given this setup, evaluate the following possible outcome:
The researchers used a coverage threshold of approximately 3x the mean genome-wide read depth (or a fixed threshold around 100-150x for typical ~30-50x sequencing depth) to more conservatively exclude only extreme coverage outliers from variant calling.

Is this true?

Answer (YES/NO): NO